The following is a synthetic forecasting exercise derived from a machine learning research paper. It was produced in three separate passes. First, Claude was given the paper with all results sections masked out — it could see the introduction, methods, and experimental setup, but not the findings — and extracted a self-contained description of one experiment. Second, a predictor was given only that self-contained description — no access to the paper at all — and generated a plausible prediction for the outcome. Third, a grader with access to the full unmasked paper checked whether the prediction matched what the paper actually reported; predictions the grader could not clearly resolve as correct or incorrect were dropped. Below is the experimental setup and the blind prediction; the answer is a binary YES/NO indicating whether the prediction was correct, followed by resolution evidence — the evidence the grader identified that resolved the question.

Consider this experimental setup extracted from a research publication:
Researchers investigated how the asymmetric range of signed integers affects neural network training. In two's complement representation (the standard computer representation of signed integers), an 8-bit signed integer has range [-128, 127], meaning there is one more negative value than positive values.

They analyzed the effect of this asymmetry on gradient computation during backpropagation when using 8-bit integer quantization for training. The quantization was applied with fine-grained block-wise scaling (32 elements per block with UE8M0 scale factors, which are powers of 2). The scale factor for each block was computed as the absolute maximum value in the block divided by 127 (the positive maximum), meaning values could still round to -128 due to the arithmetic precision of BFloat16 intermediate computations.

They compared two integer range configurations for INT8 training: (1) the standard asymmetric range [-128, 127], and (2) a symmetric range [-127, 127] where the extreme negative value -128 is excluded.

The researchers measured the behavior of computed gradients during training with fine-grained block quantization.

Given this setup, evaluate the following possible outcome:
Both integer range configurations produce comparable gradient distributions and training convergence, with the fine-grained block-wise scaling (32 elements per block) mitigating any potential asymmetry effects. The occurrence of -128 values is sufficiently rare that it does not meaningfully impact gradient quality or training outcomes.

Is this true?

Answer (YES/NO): NO